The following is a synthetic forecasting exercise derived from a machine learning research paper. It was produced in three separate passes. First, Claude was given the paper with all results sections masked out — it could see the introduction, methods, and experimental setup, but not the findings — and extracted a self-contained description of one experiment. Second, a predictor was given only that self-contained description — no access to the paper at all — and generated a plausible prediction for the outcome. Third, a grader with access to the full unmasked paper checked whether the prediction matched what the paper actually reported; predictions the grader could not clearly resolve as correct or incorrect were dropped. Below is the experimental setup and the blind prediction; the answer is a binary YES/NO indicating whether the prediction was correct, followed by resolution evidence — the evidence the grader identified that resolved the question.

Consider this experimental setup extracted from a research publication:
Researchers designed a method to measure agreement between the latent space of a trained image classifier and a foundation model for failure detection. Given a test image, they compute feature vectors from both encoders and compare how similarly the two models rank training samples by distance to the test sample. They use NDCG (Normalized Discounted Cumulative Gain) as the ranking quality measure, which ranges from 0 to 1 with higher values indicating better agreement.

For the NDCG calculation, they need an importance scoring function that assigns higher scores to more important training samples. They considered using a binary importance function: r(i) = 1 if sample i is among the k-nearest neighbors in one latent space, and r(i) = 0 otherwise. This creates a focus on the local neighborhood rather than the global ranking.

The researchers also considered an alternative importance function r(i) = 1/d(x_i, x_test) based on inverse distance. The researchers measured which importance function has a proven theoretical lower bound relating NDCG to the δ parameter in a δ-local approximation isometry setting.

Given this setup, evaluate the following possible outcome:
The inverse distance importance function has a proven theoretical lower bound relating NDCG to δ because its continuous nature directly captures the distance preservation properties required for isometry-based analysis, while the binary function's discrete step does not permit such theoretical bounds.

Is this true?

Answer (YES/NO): NO